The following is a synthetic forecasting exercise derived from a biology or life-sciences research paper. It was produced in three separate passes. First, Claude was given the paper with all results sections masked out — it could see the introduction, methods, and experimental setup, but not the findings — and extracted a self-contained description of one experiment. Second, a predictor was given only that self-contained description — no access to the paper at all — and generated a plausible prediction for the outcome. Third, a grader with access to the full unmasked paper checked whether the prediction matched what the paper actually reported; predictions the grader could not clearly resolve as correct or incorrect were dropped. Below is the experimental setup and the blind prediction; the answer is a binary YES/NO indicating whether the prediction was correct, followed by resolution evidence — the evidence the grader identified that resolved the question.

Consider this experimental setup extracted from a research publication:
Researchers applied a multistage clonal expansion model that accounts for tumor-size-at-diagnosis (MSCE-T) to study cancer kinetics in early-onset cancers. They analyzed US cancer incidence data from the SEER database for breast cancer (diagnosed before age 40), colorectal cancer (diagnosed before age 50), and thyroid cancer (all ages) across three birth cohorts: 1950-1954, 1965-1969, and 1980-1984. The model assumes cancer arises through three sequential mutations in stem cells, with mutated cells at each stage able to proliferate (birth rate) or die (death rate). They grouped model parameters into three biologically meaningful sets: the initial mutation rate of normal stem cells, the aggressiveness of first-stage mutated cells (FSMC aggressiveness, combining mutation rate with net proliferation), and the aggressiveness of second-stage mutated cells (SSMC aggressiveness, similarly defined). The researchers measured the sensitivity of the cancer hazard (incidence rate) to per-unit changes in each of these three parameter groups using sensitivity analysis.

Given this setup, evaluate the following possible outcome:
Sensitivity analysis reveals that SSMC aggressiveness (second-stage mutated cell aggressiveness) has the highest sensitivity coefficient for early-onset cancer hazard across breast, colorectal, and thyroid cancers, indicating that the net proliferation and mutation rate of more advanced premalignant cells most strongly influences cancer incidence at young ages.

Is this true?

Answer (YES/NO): NO